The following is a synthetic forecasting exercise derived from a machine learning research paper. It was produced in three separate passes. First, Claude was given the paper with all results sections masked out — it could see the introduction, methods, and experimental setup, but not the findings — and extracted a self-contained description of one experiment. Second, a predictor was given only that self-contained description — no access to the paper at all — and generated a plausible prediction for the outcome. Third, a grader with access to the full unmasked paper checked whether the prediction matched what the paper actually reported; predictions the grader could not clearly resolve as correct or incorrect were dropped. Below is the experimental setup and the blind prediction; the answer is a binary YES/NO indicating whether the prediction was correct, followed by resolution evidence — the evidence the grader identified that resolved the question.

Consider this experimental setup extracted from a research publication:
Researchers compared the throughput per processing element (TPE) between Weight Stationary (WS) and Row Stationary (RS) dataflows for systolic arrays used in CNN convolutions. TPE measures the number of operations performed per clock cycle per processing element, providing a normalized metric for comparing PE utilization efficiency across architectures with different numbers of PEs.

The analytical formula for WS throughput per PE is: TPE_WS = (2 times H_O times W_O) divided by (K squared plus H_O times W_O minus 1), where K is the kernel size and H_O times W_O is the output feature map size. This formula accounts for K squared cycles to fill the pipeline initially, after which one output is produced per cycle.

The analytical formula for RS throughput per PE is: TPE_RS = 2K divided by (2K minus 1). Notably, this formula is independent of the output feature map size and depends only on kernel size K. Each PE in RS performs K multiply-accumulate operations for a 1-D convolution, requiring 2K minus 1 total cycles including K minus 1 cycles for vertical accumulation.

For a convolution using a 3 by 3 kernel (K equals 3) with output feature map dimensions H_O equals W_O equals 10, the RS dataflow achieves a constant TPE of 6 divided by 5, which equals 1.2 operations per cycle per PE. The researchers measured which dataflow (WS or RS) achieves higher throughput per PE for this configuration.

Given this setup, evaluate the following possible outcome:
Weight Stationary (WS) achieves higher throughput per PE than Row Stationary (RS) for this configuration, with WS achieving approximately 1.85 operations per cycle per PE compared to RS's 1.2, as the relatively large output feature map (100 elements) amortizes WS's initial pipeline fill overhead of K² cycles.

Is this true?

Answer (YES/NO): YES